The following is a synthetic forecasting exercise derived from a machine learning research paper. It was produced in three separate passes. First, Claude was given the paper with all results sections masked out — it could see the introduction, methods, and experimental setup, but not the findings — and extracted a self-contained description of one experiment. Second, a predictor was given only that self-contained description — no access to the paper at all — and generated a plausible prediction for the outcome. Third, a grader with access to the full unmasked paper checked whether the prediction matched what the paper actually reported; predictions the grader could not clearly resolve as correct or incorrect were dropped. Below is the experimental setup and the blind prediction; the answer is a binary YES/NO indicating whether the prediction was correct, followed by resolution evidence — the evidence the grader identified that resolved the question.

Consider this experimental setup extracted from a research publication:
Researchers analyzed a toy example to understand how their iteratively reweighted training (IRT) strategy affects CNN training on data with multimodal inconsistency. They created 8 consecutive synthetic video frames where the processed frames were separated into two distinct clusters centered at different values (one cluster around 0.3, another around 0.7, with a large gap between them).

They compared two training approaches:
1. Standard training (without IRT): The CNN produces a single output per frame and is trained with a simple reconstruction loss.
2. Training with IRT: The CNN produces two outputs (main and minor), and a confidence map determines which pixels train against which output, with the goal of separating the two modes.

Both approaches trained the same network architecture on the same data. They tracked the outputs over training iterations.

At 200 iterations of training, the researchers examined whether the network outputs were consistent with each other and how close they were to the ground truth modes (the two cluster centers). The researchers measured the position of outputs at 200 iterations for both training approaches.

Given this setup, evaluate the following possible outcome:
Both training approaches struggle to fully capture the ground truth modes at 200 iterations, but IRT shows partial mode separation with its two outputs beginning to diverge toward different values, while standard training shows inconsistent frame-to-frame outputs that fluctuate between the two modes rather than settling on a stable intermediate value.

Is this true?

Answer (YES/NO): NO